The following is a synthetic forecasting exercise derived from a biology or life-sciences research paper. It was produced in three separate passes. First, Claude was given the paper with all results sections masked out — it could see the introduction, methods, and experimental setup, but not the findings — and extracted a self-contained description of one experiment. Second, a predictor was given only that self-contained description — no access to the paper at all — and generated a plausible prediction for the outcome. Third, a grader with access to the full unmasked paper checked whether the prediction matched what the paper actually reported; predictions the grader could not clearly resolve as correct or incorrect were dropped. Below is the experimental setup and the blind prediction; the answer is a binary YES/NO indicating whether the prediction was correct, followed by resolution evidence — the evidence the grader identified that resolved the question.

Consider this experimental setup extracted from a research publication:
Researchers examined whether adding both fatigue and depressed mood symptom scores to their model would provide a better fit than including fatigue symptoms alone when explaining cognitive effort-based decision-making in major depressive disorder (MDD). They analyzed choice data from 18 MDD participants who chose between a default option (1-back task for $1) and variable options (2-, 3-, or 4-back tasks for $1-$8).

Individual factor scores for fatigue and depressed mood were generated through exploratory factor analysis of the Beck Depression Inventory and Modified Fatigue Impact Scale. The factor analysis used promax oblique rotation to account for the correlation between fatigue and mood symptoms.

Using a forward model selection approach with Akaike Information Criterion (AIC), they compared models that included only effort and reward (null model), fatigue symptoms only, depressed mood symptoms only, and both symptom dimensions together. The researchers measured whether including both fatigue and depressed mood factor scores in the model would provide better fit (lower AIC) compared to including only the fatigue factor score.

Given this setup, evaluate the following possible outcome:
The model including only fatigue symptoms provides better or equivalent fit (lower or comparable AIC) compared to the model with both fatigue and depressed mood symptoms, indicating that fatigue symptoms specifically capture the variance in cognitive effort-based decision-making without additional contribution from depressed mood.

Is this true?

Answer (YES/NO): YES